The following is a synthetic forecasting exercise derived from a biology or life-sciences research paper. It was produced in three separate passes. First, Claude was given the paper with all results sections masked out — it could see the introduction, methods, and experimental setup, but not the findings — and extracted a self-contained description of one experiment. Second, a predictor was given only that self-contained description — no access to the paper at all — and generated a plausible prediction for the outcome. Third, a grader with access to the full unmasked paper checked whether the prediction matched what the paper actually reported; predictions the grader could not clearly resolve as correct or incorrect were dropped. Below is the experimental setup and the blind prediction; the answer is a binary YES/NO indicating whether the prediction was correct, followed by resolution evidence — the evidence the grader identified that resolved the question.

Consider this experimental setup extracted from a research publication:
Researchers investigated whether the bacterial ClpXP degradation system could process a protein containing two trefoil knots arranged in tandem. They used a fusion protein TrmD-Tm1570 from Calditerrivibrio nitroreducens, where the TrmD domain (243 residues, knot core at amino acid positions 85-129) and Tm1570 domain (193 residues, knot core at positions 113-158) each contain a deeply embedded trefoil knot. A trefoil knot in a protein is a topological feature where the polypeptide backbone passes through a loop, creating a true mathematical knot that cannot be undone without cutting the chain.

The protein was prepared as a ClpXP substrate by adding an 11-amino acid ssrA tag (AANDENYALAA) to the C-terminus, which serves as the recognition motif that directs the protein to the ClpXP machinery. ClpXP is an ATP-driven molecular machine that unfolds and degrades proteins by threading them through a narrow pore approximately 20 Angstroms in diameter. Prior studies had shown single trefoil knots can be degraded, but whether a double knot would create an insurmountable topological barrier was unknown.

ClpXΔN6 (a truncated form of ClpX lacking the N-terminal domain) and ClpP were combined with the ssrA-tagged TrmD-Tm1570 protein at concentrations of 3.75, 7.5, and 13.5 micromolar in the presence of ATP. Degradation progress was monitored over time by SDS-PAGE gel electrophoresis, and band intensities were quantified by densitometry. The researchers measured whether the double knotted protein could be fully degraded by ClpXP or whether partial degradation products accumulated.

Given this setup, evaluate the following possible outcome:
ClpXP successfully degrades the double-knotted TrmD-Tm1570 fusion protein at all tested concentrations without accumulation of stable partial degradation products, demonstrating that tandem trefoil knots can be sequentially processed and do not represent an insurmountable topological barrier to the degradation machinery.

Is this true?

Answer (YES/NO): NO